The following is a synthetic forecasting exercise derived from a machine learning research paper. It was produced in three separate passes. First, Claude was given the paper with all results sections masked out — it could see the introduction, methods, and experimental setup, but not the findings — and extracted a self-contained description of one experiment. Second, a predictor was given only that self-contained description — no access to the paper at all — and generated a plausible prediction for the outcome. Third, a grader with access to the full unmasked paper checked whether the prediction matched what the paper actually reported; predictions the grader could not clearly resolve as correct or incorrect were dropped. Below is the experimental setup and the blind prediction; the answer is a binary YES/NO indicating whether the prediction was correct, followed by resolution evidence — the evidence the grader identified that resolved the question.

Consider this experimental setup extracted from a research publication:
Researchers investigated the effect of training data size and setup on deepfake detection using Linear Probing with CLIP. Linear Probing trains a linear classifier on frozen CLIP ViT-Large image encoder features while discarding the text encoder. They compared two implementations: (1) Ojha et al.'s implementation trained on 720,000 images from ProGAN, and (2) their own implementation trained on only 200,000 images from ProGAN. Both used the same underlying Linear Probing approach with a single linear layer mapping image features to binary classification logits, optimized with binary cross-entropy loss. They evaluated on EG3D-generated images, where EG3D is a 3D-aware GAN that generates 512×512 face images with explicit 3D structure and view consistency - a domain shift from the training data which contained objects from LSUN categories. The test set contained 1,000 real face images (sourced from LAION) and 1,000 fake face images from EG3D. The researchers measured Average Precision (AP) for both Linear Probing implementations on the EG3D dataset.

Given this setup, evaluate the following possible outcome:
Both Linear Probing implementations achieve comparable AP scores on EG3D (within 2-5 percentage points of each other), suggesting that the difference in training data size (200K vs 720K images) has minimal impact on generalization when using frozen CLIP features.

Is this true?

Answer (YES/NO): NO